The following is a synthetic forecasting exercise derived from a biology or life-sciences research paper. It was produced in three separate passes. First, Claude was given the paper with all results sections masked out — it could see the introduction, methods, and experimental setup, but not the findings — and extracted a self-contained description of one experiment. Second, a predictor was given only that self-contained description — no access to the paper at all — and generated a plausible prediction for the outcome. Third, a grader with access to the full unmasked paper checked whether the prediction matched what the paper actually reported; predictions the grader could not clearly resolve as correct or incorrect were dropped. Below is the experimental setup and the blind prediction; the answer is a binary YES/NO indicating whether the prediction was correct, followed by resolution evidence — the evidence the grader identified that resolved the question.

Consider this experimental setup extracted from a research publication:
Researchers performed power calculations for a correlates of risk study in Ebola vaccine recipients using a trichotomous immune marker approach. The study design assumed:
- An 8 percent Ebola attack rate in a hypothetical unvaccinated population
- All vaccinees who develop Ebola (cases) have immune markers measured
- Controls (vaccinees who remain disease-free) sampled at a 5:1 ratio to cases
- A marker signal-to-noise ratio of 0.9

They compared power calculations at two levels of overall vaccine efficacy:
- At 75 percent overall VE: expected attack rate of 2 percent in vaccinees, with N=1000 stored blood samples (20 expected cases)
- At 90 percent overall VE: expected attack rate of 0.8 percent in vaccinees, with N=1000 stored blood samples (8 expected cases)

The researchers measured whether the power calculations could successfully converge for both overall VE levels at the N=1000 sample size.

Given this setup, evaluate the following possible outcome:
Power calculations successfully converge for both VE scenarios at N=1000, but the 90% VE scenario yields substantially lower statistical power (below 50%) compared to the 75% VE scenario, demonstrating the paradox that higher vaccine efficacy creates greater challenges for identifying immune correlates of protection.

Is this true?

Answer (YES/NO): NO